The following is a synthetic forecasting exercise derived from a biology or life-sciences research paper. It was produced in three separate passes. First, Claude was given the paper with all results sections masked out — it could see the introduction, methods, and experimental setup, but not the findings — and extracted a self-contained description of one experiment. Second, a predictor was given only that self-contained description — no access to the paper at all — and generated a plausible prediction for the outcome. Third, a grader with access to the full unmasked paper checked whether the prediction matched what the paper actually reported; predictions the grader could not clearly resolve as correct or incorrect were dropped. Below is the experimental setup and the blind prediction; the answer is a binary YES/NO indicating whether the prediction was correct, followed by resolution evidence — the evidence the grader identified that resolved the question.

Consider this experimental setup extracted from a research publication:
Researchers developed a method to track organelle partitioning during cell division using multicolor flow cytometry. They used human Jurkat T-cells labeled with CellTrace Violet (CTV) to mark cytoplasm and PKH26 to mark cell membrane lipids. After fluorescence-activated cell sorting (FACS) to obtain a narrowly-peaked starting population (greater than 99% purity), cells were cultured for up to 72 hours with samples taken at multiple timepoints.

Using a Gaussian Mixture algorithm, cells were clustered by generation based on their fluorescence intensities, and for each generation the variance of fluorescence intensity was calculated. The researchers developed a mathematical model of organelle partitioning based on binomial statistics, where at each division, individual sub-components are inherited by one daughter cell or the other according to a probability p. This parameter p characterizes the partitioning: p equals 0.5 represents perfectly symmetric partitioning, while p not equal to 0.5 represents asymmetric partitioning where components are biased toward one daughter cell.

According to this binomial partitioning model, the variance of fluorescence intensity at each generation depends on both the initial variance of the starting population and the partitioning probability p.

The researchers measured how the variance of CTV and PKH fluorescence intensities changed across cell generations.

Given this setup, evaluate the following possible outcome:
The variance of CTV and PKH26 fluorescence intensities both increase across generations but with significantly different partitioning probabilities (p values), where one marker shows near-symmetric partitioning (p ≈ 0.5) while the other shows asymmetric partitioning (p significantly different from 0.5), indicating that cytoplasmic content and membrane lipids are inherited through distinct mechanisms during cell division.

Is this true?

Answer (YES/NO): NO